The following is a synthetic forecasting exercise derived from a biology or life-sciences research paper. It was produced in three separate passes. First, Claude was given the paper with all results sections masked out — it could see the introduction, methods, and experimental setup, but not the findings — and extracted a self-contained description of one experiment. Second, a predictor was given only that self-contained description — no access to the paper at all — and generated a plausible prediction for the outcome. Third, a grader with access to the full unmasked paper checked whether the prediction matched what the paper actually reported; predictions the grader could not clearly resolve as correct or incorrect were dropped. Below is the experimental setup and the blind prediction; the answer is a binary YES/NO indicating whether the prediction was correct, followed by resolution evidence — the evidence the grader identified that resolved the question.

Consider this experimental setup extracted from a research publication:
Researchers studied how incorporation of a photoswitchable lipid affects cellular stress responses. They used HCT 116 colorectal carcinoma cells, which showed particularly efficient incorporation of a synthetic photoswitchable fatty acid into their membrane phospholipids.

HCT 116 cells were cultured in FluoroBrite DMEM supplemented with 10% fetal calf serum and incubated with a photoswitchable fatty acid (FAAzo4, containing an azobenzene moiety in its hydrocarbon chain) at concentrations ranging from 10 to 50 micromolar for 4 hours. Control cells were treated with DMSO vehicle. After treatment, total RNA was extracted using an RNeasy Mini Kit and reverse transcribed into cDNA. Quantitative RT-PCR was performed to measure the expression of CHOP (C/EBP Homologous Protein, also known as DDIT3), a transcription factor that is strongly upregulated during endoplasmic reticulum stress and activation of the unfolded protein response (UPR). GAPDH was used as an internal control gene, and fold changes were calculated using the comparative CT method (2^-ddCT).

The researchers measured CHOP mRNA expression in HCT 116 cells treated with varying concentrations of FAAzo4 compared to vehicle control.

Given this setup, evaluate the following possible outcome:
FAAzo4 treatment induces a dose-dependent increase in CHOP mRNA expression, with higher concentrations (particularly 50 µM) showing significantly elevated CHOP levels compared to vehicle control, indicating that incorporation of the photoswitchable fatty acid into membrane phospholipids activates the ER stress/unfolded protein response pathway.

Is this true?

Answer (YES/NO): YES